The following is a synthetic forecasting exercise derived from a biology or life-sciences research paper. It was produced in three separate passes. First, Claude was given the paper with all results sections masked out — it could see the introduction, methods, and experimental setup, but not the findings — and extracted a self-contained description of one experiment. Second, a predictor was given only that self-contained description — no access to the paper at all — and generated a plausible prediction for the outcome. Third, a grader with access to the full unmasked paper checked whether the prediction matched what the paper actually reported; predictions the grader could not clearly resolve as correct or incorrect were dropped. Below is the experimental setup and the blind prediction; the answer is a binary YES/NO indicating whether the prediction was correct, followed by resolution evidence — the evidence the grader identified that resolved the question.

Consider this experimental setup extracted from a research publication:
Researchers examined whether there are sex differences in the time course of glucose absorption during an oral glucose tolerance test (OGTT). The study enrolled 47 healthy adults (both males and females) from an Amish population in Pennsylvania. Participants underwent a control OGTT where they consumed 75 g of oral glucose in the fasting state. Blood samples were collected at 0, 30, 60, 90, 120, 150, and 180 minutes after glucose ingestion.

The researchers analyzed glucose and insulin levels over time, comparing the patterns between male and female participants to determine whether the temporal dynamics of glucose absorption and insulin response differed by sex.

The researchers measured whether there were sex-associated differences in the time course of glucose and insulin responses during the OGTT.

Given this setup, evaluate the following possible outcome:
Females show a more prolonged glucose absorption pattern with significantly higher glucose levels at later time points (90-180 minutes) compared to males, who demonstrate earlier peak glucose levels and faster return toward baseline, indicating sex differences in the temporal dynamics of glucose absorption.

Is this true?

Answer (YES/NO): YES